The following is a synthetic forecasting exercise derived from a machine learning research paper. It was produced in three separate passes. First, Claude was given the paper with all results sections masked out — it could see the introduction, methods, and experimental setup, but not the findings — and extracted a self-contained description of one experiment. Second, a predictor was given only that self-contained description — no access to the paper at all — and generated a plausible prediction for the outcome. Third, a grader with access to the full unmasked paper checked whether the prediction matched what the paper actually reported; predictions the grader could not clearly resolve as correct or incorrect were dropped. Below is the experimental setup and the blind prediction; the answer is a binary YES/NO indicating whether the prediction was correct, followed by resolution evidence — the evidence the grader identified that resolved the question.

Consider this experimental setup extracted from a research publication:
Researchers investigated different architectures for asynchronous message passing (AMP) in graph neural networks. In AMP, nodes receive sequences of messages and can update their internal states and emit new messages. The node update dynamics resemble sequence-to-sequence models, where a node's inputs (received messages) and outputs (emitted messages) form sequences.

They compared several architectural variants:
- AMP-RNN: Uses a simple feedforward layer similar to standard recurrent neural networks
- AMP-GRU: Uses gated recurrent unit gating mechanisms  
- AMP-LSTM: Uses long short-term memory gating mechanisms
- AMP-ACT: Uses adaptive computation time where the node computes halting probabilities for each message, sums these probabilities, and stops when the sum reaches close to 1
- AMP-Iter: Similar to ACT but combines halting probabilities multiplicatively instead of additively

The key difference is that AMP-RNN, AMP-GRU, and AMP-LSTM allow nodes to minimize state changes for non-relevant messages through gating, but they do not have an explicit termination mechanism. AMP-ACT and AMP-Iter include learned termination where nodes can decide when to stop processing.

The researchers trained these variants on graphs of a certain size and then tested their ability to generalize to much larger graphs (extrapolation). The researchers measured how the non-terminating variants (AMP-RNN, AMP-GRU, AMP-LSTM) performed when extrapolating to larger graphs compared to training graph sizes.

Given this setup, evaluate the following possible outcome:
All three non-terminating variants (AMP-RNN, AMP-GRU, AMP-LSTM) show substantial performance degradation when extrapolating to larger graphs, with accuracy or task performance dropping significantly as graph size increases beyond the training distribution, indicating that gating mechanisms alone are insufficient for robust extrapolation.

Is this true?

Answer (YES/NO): YES